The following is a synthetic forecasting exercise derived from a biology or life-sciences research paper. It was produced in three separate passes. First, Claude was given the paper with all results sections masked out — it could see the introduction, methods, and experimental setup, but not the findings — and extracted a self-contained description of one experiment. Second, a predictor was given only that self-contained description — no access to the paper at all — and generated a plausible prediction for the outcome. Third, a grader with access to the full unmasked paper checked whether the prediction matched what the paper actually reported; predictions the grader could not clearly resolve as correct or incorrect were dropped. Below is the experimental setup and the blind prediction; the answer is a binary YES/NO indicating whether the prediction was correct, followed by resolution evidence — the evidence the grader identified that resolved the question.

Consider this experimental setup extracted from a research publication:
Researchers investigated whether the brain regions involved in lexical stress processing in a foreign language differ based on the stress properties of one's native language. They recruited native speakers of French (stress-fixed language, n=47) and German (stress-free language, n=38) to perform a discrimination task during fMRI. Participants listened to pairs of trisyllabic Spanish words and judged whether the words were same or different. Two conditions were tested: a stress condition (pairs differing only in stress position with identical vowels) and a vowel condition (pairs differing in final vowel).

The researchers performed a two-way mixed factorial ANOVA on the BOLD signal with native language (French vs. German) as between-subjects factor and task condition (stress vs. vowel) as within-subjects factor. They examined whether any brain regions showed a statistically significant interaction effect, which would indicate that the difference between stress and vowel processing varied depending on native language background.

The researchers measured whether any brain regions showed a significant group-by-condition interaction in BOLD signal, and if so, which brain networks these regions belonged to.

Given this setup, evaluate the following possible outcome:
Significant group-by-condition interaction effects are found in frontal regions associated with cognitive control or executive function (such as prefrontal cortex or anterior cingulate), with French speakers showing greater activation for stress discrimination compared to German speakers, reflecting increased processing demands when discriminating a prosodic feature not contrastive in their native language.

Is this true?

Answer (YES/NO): YES